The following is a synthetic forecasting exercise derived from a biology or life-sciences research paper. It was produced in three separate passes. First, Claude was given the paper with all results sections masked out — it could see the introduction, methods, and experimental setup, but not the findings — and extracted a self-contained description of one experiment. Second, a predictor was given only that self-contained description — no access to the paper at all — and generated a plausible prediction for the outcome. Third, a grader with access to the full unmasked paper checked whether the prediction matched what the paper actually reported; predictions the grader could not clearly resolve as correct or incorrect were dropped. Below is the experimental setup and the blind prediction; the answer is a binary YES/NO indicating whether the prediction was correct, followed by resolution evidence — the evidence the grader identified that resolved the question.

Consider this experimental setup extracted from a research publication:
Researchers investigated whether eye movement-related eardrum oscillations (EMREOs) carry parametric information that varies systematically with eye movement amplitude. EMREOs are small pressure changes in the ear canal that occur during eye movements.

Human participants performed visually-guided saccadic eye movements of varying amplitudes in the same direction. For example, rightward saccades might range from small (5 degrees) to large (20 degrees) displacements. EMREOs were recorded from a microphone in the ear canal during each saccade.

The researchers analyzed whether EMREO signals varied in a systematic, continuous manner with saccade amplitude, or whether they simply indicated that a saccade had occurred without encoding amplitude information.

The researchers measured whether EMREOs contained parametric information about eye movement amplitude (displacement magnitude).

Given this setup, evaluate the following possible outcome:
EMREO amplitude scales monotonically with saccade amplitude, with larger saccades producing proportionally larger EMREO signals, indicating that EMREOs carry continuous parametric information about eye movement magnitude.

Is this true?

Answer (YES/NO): YES